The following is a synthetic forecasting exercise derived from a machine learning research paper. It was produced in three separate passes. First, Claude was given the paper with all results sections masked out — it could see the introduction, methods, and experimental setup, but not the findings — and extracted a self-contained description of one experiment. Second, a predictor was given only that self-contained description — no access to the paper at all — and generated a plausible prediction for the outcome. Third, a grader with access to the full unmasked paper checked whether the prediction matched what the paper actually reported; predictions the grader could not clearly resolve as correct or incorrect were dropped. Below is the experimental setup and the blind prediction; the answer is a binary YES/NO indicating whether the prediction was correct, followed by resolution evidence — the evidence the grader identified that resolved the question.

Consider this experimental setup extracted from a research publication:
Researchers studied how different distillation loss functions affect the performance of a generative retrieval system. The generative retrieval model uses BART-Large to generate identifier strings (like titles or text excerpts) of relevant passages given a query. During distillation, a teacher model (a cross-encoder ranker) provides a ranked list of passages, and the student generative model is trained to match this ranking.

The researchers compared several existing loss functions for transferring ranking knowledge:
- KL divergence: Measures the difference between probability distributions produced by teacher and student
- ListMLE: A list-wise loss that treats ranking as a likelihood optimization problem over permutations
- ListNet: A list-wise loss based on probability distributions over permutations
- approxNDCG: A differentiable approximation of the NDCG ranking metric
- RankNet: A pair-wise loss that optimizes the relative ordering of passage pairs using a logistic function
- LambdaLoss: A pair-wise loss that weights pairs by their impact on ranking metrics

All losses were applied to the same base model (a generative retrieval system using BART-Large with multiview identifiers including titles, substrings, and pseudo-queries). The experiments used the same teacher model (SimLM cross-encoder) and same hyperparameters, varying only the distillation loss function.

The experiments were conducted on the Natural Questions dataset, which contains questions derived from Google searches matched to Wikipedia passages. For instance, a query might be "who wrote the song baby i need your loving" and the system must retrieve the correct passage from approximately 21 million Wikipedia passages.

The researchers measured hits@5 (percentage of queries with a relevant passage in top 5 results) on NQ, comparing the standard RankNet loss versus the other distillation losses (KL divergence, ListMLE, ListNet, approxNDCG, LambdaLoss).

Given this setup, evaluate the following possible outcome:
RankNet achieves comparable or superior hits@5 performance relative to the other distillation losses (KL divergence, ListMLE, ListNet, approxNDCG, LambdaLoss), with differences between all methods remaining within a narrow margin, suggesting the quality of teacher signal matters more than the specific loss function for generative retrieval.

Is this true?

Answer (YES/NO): NO